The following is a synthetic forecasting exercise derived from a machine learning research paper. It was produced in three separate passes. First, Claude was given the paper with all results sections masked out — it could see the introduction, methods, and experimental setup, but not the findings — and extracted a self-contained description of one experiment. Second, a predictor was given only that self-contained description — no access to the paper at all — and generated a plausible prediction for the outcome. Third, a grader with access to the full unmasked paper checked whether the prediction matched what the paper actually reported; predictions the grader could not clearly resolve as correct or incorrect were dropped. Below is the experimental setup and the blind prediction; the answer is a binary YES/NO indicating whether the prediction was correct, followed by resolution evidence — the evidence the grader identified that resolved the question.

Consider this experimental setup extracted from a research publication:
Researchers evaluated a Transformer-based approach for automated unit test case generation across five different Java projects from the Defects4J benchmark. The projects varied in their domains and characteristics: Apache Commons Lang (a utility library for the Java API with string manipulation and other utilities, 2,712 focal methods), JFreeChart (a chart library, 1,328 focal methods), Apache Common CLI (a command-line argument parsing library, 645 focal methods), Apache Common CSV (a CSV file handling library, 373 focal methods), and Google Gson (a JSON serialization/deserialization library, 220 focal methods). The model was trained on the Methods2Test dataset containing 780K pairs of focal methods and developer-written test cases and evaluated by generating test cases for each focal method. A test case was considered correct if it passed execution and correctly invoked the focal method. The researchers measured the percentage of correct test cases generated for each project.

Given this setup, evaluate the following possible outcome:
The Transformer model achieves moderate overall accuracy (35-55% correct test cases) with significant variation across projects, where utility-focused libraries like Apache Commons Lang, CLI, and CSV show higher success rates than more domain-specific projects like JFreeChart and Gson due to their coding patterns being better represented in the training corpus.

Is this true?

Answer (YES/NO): NO